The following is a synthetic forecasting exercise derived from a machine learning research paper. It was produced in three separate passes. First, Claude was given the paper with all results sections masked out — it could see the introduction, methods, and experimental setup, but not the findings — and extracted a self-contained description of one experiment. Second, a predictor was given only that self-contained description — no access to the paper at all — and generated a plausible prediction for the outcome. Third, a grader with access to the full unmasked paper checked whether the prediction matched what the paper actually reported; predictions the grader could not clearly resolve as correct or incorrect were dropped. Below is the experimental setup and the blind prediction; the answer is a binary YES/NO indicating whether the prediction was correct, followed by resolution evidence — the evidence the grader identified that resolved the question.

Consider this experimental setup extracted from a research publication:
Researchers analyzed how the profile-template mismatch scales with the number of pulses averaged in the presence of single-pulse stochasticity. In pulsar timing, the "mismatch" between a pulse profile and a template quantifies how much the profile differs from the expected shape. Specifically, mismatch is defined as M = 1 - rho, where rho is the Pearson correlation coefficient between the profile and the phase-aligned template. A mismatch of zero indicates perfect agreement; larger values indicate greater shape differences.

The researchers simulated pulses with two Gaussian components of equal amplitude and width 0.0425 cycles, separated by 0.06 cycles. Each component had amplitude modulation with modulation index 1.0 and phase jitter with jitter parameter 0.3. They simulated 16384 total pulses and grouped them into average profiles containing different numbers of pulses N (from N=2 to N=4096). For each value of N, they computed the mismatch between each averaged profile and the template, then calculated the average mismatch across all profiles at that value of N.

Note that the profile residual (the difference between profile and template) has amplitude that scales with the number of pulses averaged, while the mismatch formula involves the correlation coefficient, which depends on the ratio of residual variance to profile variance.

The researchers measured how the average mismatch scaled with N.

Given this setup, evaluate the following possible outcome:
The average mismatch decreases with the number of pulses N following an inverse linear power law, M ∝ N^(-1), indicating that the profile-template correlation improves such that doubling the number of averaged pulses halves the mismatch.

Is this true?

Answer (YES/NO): YES